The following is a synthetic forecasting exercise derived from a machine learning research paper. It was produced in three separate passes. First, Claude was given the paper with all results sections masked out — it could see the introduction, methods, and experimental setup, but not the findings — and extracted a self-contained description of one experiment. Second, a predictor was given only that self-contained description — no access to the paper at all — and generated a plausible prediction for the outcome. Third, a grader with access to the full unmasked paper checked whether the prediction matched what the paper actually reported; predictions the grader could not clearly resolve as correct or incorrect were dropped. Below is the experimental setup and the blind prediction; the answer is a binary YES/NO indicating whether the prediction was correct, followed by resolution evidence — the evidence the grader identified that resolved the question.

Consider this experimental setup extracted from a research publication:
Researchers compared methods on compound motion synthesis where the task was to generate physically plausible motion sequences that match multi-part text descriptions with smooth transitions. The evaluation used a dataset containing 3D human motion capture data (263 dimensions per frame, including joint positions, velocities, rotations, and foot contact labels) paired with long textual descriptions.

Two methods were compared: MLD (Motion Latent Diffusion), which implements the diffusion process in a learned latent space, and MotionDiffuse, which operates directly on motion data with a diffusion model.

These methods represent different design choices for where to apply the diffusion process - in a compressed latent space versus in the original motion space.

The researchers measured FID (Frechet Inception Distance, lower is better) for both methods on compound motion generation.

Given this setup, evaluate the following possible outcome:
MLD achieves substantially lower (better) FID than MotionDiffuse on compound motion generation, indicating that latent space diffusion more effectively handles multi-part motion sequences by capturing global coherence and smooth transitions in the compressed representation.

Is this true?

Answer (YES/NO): YES